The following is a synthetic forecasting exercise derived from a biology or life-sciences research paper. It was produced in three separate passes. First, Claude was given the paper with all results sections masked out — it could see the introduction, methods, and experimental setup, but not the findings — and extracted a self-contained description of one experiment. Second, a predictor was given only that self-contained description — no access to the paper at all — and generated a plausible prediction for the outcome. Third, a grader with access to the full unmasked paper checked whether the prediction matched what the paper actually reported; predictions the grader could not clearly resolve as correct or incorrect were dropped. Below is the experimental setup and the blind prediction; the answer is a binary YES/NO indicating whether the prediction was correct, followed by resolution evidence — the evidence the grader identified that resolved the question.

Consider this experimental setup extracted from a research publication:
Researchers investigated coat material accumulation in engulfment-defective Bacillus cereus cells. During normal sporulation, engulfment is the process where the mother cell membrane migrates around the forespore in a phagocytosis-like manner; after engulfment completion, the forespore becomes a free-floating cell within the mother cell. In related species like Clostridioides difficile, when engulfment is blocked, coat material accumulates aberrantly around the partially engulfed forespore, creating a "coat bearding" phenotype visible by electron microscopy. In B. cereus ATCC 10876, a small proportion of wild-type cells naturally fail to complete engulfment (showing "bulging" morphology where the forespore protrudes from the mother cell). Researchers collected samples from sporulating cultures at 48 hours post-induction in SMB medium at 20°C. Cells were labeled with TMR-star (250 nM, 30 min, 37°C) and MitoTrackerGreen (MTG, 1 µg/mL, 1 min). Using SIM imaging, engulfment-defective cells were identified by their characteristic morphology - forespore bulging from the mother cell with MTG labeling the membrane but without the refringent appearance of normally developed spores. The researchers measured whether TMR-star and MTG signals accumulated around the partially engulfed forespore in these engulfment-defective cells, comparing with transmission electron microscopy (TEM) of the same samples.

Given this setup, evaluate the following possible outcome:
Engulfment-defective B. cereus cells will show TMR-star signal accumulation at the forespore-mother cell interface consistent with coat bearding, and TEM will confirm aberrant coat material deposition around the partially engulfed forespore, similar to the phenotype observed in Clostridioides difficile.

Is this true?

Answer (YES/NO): YES